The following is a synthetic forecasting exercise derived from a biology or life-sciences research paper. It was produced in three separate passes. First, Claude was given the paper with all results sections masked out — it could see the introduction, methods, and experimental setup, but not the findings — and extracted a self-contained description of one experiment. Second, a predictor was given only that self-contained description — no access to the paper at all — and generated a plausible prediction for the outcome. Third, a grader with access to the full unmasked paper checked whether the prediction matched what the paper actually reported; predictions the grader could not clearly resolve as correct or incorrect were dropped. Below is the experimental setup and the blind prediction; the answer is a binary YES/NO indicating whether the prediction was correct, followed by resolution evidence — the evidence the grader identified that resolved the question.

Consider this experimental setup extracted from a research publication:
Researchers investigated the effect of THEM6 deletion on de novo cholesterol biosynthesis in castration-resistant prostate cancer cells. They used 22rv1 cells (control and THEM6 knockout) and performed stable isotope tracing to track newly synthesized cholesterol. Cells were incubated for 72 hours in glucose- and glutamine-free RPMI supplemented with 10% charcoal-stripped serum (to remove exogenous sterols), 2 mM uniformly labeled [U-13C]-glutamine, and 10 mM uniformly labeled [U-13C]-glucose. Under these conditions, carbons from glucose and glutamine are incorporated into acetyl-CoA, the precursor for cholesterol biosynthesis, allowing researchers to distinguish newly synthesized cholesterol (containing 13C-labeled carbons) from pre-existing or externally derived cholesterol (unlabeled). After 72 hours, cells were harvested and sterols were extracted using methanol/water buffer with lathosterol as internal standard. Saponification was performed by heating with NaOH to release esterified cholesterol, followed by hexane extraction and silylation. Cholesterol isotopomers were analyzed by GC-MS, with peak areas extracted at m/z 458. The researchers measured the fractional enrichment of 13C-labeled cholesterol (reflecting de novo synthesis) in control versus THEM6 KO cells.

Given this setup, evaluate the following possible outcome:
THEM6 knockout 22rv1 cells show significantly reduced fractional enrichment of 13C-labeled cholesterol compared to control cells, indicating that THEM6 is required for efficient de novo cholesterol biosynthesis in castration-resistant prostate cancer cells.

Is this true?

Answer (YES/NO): NO